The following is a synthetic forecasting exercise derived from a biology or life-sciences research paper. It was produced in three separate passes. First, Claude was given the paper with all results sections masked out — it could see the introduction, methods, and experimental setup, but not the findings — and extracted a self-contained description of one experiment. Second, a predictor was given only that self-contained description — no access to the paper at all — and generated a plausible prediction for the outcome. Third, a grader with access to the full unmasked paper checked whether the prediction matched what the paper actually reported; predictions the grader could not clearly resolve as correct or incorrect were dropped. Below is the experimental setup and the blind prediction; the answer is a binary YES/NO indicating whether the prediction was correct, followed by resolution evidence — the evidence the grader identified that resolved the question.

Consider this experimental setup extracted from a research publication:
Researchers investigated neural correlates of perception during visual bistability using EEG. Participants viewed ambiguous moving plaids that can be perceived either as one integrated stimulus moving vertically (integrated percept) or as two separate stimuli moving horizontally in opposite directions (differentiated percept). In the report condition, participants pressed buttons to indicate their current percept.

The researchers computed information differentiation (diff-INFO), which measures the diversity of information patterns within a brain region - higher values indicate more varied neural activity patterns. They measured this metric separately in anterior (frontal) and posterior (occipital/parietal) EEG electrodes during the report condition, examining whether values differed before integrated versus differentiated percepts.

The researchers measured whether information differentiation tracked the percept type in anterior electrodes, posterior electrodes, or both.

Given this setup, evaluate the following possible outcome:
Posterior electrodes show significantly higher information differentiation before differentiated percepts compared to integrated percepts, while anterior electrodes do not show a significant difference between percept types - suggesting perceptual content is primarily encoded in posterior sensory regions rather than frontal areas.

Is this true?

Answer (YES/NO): NO